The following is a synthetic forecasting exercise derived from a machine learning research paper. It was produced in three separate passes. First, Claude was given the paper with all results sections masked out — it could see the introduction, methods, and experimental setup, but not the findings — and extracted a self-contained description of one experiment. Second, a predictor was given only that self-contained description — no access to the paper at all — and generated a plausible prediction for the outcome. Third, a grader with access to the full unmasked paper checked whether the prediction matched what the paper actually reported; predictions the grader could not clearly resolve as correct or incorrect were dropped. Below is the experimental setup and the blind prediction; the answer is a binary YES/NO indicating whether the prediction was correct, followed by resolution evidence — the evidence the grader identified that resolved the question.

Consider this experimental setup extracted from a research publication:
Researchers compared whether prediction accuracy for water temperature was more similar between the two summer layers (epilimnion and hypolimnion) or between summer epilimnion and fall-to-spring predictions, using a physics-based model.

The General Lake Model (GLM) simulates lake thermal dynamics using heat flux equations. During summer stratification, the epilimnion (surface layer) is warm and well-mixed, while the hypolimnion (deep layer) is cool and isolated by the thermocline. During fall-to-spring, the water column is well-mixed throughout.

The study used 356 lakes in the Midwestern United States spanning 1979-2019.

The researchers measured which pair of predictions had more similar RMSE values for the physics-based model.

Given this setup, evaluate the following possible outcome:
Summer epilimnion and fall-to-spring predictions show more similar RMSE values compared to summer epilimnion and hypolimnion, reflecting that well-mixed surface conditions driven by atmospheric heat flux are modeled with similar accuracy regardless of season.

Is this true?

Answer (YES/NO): YES